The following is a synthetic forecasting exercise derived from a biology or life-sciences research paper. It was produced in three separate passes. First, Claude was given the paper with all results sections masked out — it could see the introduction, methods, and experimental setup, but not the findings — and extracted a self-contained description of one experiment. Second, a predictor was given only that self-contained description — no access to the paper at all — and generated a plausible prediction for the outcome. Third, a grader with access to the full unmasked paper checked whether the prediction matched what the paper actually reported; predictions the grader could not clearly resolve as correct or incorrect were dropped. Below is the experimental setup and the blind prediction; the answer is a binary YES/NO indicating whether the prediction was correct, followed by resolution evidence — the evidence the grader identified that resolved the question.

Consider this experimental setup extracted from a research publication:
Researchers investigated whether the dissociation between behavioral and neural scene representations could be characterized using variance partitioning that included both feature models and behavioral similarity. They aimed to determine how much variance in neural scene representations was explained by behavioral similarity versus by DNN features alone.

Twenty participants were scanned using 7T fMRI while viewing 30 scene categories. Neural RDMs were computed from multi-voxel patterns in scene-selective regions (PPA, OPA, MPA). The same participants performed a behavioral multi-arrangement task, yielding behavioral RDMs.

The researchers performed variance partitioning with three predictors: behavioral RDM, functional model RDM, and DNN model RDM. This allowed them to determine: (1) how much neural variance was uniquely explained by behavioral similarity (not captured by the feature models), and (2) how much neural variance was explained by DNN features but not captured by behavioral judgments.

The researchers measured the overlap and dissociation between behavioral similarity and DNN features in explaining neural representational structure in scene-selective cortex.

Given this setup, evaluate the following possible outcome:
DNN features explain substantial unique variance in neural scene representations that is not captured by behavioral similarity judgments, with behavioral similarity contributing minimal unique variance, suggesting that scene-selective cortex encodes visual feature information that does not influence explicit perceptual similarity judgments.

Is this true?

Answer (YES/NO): YES